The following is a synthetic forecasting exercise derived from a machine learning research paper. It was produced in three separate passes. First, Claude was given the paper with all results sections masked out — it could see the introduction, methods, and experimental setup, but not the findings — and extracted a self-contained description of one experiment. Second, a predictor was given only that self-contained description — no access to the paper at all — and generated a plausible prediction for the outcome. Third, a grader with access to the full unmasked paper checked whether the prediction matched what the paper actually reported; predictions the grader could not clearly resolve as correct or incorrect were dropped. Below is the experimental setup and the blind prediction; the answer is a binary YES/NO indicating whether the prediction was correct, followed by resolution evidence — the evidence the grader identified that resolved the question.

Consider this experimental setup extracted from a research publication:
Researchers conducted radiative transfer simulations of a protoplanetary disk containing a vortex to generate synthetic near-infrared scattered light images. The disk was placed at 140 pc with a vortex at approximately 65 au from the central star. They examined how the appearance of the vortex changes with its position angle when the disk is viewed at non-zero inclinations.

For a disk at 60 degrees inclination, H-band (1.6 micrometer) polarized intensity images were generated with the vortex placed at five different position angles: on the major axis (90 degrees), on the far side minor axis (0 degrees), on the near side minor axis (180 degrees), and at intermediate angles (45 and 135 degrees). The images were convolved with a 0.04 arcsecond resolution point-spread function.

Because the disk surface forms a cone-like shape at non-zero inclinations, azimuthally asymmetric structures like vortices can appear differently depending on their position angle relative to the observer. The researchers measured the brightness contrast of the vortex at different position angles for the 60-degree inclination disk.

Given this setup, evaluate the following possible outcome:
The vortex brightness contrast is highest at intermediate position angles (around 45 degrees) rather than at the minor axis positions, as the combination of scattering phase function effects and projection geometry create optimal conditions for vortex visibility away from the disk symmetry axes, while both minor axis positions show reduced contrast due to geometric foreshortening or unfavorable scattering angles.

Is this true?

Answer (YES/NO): NO